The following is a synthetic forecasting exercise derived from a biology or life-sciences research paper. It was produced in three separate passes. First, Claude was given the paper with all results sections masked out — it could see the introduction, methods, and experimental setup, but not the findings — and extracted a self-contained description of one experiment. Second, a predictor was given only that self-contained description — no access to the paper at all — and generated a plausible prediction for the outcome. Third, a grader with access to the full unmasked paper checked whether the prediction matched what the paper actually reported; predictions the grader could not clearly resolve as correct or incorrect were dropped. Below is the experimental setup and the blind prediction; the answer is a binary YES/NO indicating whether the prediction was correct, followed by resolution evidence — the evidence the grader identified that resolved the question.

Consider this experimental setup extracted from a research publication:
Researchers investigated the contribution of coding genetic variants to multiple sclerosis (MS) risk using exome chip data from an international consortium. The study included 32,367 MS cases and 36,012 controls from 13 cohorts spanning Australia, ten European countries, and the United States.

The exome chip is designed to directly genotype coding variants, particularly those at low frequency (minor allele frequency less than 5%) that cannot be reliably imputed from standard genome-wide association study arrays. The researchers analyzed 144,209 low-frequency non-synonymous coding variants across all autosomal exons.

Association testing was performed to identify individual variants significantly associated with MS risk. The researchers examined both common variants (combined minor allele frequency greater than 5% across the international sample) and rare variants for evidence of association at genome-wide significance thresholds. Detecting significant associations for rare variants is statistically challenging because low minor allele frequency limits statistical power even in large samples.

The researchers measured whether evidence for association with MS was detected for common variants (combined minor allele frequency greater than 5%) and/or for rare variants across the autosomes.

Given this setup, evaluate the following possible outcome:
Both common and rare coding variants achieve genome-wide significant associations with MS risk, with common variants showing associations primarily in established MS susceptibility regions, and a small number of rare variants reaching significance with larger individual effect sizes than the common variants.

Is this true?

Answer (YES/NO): YES